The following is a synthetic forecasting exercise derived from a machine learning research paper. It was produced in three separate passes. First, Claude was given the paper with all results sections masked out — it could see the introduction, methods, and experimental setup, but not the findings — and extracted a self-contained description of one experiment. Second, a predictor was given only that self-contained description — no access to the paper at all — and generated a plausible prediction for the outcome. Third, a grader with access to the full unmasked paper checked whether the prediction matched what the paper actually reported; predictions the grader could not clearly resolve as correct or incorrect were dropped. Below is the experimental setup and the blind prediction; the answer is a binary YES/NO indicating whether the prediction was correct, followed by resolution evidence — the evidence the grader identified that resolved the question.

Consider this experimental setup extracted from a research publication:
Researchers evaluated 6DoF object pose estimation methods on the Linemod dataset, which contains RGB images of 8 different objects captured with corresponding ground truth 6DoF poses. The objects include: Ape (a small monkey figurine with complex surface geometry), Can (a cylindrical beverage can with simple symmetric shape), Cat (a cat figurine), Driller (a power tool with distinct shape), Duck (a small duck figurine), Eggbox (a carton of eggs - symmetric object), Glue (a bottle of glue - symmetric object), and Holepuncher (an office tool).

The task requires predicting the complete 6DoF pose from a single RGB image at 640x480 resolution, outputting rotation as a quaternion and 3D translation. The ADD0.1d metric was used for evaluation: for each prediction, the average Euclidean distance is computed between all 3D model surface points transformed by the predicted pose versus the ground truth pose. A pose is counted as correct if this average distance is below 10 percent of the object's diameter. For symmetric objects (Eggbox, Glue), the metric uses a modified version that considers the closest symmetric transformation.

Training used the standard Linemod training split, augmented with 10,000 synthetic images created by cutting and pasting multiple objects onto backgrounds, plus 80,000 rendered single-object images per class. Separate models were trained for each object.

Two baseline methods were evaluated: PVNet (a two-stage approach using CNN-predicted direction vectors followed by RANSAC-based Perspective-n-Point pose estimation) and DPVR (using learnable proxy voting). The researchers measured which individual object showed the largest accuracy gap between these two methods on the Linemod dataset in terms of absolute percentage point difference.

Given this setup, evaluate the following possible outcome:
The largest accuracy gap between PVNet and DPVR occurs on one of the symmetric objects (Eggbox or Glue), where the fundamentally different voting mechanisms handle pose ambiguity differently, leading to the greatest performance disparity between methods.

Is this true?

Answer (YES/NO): NO